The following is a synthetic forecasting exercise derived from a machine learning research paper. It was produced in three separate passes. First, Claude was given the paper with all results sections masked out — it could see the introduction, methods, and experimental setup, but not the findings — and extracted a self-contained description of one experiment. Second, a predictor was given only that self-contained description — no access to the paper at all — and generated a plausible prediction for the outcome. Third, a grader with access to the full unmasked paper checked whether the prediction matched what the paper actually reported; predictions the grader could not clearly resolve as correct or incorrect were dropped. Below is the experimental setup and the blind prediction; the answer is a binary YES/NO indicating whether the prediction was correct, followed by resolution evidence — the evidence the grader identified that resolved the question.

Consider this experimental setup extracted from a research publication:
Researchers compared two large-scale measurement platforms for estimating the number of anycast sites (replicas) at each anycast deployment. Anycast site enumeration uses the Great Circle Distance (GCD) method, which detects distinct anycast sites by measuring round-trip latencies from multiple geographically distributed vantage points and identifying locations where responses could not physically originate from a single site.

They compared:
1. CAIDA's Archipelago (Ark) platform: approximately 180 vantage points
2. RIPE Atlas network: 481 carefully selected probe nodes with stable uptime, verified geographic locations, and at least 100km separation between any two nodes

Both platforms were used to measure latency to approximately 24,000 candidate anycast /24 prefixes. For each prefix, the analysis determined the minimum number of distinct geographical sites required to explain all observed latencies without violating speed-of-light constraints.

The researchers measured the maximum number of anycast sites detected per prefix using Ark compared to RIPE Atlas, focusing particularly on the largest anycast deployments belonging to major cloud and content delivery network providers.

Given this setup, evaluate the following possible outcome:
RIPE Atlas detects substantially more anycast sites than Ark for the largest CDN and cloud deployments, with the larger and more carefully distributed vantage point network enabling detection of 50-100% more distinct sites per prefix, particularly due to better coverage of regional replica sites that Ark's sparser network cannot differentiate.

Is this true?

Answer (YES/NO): NO